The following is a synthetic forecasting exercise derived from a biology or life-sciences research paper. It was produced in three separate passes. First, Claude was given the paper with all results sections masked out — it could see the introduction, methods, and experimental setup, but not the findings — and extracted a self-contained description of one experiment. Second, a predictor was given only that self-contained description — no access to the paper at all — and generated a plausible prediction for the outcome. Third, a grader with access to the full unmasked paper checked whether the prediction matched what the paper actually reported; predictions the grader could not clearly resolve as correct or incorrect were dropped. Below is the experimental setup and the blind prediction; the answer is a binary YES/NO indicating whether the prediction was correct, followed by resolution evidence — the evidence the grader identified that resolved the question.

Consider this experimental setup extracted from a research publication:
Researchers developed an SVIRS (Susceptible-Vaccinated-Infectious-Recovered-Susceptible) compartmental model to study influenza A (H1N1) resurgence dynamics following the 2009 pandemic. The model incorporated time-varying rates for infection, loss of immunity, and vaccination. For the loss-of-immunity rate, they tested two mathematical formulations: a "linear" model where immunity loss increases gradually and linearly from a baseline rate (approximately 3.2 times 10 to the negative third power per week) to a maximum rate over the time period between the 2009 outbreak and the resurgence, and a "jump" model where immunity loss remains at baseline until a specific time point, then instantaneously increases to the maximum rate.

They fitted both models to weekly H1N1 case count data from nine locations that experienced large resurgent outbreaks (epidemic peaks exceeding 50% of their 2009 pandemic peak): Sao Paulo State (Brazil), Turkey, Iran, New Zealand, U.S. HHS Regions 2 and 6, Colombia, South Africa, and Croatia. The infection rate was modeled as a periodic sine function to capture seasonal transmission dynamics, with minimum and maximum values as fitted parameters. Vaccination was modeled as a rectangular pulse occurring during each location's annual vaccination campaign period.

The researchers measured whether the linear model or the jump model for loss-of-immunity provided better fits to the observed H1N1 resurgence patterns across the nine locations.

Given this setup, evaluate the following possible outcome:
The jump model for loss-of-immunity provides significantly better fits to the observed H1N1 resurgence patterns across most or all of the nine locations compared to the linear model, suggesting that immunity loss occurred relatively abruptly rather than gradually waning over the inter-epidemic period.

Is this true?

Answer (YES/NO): NO